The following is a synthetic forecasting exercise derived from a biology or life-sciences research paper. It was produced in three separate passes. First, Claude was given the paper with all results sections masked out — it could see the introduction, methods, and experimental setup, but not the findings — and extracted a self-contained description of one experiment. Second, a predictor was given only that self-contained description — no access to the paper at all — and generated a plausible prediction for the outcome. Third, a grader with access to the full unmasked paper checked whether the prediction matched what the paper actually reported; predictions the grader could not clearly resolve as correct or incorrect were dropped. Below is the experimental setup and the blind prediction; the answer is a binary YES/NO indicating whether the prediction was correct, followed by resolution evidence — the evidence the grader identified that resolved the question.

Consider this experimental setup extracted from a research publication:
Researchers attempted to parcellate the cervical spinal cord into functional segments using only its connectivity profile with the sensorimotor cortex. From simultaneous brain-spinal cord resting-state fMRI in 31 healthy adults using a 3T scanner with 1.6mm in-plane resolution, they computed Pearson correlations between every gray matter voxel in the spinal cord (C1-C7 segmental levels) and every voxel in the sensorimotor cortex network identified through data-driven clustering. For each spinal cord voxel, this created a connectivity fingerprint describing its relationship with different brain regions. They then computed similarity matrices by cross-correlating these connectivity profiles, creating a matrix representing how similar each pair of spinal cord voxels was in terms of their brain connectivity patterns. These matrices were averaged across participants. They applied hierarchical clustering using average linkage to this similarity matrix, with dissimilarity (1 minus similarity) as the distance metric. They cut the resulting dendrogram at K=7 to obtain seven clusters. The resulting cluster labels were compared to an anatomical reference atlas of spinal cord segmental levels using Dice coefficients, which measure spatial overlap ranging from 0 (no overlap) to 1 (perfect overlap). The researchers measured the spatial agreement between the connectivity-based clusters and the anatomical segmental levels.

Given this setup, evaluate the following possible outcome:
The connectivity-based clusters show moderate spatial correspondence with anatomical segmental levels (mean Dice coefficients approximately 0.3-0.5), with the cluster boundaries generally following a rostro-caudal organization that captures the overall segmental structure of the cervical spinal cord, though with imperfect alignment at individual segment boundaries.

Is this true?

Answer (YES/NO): NO